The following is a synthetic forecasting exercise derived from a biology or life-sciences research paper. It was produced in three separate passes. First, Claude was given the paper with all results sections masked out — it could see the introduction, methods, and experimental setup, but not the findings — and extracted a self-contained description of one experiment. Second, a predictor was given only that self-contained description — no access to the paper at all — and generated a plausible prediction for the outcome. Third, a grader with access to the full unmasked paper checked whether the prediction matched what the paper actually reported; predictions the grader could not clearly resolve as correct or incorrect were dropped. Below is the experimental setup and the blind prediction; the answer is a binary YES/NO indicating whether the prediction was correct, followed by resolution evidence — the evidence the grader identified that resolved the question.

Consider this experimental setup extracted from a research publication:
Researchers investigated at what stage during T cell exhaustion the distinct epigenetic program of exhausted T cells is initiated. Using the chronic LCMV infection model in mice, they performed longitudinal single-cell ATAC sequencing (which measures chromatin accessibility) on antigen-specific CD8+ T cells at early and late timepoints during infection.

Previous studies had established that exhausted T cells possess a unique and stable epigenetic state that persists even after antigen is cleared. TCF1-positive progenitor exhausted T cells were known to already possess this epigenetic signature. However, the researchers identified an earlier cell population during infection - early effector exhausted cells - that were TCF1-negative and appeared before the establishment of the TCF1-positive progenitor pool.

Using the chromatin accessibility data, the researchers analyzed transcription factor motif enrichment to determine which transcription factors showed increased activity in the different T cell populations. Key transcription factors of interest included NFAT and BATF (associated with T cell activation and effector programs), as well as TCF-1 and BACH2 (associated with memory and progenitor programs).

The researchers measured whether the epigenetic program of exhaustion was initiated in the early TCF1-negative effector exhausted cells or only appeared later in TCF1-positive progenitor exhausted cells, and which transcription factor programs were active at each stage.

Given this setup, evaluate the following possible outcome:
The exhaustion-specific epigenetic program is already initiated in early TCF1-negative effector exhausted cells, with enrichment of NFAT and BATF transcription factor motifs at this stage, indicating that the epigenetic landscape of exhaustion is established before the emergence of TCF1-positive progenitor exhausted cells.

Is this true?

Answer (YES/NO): YES